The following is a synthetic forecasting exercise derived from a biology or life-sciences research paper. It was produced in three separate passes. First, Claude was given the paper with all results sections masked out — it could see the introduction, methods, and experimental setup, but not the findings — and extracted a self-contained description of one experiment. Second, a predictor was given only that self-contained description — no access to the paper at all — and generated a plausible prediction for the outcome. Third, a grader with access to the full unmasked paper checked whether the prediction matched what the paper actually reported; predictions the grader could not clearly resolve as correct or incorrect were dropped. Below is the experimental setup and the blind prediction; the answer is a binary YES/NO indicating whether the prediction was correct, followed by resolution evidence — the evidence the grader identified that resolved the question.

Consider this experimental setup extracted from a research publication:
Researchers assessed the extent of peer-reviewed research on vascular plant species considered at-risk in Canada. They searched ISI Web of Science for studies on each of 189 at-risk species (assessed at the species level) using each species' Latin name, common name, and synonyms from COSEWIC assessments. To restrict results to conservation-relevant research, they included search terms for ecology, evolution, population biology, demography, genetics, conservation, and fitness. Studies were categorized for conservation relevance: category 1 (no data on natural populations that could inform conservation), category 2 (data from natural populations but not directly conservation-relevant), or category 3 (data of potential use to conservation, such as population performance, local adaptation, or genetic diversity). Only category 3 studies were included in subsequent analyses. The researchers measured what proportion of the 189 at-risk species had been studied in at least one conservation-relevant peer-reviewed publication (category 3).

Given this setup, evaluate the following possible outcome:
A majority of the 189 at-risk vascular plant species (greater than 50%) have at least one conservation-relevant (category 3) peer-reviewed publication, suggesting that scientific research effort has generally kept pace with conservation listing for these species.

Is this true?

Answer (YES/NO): YES